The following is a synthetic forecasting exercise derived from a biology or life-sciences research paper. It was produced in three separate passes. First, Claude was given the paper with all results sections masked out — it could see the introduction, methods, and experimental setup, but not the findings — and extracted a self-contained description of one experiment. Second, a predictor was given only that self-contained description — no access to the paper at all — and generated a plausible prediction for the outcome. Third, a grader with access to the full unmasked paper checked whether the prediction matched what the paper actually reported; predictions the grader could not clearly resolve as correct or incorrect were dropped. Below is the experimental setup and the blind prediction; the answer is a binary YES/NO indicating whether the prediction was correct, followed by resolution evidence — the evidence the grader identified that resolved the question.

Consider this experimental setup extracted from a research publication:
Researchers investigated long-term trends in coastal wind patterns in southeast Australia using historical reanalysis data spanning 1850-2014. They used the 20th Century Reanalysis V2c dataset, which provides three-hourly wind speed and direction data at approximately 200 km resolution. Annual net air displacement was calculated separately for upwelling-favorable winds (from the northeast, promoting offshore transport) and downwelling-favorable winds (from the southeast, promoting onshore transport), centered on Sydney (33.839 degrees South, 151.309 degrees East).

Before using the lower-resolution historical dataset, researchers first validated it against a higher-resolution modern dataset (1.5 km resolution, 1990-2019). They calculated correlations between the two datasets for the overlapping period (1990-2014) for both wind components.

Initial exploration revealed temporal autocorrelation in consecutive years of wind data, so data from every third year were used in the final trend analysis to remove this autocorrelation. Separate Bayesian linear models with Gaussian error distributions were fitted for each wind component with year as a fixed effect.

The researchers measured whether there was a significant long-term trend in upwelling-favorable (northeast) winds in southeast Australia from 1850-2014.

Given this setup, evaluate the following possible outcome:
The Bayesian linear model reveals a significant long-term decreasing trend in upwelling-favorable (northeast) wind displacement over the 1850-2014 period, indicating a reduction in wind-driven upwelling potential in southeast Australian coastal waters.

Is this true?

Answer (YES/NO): NO